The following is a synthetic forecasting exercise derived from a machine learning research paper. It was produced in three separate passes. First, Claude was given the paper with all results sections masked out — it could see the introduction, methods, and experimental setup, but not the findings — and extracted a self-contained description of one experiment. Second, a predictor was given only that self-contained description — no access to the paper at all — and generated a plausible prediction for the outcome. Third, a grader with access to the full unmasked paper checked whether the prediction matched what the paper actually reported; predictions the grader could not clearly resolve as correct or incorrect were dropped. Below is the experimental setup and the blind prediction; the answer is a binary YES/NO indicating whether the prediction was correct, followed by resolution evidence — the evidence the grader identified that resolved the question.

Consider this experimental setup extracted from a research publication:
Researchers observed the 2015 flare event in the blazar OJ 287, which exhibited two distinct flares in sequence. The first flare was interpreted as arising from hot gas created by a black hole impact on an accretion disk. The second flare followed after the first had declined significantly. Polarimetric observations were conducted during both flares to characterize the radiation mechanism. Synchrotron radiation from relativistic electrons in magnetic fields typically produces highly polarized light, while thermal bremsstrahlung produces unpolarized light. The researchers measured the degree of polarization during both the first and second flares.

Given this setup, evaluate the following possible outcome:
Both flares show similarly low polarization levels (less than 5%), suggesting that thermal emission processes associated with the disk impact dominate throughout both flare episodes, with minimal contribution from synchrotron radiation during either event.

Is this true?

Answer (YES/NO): NO